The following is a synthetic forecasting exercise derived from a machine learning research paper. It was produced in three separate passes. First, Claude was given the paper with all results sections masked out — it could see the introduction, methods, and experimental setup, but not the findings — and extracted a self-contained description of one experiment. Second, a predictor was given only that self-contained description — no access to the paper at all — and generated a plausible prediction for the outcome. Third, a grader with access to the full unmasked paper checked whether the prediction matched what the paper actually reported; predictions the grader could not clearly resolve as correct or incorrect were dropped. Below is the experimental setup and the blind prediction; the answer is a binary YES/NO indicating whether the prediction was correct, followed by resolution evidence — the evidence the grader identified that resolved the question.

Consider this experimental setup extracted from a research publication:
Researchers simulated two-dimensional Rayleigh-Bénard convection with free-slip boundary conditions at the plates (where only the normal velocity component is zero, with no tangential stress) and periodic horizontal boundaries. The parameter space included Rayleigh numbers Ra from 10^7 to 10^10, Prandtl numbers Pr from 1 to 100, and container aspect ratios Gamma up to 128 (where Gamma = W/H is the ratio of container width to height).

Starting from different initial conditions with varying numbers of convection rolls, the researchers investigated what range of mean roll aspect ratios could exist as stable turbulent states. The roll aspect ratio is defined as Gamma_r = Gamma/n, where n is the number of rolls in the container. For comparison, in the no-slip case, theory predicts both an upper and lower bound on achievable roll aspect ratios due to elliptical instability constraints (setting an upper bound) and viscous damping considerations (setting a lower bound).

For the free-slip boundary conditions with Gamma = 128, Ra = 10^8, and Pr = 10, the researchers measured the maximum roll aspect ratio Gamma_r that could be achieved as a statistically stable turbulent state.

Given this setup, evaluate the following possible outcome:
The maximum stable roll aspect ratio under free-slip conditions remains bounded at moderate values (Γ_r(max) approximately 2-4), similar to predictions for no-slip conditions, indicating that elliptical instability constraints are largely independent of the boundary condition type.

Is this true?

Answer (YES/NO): NO